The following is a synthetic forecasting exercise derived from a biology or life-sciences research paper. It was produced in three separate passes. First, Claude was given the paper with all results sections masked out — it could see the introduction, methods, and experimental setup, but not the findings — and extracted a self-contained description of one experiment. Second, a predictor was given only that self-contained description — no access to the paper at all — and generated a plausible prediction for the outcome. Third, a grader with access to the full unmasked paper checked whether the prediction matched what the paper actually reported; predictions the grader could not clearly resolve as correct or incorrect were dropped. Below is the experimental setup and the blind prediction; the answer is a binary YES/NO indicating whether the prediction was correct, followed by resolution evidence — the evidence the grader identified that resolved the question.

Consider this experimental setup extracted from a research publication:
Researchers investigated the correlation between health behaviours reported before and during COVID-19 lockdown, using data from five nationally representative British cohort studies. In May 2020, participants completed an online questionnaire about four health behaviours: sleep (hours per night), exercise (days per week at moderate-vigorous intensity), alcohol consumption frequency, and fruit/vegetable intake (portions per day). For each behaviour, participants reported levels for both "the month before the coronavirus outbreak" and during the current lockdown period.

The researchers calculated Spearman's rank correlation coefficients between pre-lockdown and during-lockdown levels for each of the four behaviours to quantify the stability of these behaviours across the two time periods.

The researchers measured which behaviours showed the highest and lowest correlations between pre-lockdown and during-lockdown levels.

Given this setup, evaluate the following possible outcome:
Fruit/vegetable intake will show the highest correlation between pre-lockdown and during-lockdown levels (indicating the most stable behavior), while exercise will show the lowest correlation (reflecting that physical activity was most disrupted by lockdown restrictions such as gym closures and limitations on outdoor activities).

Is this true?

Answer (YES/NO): NO